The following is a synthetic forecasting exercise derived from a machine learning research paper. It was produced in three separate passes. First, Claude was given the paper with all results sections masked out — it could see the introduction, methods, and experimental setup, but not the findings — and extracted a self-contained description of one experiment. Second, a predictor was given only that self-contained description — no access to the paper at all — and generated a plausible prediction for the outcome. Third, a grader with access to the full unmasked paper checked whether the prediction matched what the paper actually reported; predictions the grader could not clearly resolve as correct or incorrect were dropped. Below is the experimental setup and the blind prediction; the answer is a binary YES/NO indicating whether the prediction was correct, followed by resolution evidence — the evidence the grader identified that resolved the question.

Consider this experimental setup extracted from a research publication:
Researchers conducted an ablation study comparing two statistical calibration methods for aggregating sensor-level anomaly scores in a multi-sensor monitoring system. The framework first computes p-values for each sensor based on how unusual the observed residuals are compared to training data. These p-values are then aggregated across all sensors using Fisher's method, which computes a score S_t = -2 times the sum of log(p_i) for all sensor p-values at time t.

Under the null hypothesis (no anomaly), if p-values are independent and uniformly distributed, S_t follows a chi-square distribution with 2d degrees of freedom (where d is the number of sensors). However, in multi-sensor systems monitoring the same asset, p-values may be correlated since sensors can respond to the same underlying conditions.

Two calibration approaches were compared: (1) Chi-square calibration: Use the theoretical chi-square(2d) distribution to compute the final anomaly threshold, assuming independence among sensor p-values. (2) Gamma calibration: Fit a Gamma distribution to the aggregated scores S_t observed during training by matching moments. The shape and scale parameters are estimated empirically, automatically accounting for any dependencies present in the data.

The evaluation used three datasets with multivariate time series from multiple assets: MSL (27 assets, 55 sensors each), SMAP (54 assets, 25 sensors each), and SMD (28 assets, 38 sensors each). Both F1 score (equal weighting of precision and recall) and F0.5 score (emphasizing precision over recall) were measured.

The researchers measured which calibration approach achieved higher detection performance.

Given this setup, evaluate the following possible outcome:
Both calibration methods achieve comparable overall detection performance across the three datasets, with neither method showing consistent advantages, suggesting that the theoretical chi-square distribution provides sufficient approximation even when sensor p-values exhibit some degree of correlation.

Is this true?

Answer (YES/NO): NO